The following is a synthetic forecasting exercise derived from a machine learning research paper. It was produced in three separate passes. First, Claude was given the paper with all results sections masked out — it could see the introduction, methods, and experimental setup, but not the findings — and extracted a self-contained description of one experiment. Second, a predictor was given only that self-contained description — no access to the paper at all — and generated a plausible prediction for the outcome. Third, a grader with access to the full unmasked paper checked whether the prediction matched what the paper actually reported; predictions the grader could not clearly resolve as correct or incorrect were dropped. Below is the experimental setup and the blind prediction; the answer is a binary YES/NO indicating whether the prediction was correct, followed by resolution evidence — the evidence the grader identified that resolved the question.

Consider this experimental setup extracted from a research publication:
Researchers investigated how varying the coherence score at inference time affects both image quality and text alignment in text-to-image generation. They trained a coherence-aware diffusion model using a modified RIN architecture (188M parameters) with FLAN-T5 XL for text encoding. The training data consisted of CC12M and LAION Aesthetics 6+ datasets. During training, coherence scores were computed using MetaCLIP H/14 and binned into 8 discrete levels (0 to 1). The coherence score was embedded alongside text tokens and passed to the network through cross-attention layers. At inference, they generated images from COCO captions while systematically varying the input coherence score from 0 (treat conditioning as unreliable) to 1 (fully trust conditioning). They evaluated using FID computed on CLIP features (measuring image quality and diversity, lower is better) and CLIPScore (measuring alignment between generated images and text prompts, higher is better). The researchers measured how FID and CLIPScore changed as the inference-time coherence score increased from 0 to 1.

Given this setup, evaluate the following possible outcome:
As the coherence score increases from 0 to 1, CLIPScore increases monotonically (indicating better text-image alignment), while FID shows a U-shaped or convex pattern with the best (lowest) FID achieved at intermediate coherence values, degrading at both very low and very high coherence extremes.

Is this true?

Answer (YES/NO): NO